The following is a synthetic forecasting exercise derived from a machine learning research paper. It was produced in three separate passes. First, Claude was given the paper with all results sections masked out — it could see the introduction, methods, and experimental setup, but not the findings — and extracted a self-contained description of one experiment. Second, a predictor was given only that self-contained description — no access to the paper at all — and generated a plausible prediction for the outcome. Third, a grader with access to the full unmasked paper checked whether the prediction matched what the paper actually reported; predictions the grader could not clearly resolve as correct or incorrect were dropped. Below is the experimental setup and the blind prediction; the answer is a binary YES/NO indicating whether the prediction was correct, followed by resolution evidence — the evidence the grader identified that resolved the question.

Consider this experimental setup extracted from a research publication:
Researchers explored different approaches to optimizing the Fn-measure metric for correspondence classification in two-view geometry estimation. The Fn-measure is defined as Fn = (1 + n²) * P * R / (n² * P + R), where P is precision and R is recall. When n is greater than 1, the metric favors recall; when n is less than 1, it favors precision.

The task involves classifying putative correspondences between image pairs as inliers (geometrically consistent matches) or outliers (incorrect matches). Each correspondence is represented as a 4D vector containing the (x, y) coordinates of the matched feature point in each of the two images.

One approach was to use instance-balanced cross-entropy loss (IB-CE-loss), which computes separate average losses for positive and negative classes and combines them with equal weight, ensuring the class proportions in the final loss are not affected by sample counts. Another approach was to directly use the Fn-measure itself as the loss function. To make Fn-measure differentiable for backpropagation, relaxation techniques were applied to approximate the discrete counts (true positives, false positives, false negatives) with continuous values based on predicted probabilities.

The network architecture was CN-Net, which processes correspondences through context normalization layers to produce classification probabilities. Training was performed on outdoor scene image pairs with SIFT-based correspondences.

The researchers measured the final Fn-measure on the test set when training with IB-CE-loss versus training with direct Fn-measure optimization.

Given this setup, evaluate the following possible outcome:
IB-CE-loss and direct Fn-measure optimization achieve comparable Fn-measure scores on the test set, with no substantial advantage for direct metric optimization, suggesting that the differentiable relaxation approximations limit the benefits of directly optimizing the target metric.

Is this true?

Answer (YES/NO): NO